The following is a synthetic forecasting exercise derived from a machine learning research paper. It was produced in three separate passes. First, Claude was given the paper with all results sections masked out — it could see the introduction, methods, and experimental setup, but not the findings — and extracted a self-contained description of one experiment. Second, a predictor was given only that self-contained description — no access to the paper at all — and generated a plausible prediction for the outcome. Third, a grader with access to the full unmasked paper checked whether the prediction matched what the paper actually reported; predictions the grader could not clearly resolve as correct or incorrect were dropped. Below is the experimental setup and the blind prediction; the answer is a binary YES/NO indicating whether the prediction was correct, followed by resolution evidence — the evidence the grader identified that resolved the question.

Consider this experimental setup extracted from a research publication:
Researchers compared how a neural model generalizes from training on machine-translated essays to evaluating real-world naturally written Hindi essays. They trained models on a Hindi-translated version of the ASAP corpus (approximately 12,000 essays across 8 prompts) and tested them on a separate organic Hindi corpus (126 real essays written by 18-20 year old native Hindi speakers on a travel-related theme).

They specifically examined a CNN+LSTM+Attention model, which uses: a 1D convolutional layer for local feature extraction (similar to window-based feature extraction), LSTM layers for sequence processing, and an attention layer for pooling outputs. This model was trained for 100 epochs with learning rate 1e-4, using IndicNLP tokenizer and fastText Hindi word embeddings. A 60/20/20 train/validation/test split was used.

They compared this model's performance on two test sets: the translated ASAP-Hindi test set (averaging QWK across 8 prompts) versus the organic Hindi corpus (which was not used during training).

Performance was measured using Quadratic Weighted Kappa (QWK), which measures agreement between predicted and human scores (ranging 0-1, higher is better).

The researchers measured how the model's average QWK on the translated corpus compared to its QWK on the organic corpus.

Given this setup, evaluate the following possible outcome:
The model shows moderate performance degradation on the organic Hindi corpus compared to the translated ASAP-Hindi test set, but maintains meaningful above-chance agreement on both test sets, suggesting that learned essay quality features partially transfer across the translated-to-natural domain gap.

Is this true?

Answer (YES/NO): NO